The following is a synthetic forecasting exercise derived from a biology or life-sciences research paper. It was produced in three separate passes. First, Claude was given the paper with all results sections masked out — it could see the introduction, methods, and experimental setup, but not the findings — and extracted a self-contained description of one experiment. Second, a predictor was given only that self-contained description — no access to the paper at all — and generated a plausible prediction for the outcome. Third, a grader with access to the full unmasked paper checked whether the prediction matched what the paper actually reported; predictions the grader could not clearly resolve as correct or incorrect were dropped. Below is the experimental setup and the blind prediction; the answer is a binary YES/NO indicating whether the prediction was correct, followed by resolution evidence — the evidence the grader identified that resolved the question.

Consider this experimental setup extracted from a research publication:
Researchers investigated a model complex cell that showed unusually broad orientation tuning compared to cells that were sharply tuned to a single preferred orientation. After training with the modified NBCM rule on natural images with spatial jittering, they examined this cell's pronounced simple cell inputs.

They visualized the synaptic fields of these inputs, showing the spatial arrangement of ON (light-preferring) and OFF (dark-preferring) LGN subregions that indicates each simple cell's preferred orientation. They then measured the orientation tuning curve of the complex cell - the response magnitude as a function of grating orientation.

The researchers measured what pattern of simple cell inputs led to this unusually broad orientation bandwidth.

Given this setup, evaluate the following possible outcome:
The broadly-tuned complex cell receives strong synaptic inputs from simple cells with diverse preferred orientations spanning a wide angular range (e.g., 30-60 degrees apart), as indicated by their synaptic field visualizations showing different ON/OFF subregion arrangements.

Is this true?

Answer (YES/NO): YES